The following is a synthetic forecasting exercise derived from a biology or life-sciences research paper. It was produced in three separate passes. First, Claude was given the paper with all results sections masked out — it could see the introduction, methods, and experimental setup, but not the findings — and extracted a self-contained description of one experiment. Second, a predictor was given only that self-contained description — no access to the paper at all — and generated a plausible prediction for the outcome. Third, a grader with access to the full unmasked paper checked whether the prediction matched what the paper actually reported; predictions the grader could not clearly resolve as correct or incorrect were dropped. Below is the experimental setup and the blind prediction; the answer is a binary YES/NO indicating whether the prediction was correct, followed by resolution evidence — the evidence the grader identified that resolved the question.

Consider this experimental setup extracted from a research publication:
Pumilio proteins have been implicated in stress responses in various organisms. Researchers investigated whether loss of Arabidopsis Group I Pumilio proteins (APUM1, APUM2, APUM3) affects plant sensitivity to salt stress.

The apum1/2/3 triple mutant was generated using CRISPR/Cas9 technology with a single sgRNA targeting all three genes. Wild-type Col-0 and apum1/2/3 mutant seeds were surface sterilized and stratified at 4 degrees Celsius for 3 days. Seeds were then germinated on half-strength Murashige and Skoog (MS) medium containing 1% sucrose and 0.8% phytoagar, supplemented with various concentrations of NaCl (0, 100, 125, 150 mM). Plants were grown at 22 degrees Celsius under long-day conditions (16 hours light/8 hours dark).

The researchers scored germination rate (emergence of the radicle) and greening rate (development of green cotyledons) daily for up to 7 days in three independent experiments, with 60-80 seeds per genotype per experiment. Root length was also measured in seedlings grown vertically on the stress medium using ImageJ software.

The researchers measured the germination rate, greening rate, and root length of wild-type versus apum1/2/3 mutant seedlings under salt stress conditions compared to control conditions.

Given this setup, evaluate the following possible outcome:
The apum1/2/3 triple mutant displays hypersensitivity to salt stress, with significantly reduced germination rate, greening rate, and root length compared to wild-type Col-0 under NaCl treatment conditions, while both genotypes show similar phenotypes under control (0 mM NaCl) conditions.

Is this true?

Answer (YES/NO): NO